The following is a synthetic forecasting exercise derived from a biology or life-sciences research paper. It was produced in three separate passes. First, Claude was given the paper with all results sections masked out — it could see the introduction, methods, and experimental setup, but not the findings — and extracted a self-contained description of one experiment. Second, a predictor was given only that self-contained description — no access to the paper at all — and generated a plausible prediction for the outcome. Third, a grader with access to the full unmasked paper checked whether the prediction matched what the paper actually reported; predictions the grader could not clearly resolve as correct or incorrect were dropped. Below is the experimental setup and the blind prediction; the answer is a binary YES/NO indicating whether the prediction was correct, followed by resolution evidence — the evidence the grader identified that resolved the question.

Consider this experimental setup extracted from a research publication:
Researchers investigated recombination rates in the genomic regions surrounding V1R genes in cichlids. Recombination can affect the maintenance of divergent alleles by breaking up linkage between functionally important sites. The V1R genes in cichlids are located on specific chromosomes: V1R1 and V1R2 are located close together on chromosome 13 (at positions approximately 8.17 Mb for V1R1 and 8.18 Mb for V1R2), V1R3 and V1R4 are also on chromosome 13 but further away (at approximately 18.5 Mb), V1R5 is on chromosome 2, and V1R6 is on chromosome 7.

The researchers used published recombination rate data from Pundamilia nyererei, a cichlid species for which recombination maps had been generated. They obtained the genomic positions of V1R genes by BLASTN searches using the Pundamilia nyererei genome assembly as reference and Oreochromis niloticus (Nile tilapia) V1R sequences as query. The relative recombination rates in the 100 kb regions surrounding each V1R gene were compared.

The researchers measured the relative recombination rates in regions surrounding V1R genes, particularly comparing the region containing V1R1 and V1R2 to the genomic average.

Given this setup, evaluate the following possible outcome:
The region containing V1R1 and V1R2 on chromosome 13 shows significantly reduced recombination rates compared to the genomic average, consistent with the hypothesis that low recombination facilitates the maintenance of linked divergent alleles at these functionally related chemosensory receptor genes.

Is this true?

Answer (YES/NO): YES